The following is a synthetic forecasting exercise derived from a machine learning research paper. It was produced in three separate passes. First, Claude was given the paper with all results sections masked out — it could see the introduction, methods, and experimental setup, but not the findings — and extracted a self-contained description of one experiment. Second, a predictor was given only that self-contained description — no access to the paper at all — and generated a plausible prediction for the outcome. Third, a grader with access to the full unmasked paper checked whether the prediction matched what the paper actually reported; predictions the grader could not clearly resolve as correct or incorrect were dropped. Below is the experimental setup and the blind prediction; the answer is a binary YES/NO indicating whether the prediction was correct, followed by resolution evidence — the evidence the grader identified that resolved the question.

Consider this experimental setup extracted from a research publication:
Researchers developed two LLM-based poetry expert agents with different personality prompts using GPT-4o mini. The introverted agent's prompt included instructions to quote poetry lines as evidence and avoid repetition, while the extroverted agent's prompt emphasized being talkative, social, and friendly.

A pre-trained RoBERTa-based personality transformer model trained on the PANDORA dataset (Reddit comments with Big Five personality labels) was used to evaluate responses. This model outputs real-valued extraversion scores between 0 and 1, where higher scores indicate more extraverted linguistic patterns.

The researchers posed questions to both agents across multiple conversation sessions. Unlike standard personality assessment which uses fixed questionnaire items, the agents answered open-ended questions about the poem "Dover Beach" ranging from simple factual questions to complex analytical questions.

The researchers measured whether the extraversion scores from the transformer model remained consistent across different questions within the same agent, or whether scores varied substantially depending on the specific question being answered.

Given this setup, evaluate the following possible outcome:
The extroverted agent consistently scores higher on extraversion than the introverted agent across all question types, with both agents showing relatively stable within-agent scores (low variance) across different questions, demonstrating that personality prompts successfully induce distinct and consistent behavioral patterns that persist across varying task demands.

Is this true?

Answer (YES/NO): NO